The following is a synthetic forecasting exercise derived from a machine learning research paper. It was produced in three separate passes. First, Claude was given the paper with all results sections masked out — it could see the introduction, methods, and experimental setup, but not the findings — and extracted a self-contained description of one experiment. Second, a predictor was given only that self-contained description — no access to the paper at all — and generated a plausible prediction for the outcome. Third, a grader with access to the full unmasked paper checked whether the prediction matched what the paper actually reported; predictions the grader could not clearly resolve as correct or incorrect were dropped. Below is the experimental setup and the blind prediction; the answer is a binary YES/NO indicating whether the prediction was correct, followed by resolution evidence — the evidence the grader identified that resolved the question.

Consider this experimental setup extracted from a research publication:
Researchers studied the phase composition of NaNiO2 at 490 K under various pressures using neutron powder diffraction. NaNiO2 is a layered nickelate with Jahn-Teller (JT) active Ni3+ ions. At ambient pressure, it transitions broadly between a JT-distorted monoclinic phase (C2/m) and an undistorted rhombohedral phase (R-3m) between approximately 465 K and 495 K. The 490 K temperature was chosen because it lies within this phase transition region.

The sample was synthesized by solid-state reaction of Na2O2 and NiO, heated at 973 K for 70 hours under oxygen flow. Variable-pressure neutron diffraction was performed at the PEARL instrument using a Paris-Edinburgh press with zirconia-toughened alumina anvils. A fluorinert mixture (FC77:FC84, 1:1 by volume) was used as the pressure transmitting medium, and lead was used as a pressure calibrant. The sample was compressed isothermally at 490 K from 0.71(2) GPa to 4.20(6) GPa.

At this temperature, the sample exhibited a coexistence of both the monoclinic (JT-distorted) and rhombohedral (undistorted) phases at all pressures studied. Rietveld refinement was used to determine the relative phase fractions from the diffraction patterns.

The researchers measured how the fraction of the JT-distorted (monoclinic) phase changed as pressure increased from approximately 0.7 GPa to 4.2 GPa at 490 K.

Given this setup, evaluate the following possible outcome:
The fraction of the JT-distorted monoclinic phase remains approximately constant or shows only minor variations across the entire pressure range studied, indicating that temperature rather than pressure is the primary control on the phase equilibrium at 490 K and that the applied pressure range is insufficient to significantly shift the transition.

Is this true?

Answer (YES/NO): NO